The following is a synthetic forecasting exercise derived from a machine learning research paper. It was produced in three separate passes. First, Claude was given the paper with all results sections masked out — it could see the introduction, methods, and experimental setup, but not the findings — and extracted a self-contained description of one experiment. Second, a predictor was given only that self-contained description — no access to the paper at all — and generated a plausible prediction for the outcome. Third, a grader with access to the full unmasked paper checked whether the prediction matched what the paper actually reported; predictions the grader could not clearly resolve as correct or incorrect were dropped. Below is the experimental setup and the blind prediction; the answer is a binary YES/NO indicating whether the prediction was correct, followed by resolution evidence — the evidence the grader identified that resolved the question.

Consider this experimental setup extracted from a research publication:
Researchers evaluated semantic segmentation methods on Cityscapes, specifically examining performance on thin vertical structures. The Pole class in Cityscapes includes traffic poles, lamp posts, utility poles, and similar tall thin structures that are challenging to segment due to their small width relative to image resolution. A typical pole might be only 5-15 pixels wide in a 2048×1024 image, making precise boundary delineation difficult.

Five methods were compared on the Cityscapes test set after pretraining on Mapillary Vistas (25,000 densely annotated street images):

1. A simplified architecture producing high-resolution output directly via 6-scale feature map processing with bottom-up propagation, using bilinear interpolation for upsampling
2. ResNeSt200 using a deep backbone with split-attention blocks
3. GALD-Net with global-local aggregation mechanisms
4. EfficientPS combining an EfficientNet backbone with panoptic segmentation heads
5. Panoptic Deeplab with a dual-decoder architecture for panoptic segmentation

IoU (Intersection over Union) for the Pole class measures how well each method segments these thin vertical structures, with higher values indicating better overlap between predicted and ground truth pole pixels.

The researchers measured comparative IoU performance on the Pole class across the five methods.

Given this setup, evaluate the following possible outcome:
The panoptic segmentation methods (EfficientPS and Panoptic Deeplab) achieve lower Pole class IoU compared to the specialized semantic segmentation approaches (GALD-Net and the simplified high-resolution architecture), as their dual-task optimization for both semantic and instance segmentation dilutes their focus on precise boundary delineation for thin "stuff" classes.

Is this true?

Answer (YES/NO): NO